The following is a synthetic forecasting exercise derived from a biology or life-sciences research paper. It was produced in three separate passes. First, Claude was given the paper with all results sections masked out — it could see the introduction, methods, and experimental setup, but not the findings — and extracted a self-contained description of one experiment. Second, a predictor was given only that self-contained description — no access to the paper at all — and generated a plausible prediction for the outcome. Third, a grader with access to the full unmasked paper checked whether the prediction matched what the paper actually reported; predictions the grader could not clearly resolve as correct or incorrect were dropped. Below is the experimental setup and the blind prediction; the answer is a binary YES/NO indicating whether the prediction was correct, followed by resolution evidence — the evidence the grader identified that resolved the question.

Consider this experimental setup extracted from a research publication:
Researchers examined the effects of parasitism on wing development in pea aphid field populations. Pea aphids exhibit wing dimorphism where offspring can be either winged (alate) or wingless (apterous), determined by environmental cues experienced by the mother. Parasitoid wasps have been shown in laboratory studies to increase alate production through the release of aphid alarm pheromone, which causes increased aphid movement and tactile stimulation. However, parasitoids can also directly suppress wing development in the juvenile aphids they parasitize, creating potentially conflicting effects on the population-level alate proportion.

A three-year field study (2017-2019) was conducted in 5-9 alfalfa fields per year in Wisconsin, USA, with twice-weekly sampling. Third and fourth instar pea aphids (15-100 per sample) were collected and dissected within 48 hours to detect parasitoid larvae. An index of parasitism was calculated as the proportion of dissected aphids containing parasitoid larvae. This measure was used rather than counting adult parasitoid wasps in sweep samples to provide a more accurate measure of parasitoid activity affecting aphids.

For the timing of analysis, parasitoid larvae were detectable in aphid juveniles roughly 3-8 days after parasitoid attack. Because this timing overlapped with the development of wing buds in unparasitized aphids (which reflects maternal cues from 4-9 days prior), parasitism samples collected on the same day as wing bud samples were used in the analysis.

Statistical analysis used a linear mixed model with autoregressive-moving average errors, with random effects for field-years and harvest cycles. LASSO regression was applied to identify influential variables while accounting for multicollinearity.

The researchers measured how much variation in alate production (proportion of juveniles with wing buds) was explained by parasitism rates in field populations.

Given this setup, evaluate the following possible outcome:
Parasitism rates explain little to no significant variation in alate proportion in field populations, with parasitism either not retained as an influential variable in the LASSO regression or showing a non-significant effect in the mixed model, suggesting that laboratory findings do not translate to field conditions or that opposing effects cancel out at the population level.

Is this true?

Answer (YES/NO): YES